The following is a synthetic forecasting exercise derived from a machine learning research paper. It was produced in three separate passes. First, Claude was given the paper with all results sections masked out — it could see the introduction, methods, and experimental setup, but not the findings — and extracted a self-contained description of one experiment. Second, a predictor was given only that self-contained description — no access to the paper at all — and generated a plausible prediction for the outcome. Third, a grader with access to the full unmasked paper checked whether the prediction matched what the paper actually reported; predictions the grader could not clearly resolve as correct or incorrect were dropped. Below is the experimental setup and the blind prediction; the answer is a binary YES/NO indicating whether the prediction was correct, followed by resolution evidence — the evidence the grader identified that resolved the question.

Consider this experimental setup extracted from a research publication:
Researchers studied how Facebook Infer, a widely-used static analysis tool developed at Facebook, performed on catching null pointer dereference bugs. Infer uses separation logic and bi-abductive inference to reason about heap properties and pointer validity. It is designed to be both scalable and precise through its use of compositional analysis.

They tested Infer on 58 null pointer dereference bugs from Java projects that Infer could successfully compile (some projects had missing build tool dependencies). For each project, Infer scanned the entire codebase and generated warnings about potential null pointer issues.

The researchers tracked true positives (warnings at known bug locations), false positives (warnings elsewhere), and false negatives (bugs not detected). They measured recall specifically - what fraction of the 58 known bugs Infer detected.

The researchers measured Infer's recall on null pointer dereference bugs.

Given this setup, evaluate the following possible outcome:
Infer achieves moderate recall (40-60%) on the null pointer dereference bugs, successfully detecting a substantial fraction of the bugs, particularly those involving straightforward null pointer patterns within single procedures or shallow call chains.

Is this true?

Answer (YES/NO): NO